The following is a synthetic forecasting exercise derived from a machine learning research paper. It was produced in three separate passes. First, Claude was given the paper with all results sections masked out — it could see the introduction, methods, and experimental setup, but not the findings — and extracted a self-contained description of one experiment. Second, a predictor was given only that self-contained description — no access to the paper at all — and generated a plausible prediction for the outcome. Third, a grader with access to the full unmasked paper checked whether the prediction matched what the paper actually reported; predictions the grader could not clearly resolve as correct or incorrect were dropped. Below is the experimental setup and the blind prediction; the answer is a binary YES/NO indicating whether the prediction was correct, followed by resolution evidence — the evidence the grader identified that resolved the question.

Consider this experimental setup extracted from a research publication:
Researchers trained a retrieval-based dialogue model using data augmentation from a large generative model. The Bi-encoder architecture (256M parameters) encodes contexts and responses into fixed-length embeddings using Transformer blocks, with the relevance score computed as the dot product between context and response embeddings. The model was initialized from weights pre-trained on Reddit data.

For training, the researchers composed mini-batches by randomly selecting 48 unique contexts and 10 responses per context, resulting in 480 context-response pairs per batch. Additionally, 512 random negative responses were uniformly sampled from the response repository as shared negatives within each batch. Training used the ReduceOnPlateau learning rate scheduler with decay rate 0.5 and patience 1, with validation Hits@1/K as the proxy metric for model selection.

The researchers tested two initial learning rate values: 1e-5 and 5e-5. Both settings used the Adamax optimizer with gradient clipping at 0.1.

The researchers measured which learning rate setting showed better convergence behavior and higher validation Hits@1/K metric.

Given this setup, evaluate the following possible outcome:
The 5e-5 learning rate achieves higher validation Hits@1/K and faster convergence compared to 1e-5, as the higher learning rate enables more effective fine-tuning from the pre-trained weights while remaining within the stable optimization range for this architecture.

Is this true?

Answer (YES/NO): YES